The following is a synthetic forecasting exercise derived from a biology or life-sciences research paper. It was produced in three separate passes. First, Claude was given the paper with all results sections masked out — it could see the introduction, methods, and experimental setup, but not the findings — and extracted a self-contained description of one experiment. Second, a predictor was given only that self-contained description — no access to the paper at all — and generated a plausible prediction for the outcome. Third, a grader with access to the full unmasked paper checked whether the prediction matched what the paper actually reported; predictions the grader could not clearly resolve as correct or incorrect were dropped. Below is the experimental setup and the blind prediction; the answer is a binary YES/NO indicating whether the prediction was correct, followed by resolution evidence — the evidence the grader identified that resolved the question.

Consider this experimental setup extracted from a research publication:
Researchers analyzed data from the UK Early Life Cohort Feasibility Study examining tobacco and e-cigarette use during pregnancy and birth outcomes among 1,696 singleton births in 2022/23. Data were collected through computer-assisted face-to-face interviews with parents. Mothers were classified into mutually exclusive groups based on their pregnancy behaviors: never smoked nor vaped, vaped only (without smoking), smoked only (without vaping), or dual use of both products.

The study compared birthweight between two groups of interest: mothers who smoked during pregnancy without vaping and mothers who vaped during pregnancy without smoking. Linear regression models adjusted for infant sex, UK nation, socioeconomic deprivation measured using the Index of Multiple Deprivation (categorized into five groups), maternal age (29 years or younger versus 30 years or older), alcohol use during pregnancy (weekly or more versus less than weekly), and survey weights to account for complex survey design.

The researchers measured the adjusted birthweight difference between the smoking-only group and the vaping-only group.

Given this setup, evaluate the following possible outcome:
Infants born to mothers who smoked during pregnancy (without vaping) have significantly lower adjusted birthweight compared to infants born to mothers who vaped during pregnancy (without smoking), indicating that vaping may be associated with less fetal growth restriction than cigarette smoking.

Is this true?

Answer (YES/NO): YES